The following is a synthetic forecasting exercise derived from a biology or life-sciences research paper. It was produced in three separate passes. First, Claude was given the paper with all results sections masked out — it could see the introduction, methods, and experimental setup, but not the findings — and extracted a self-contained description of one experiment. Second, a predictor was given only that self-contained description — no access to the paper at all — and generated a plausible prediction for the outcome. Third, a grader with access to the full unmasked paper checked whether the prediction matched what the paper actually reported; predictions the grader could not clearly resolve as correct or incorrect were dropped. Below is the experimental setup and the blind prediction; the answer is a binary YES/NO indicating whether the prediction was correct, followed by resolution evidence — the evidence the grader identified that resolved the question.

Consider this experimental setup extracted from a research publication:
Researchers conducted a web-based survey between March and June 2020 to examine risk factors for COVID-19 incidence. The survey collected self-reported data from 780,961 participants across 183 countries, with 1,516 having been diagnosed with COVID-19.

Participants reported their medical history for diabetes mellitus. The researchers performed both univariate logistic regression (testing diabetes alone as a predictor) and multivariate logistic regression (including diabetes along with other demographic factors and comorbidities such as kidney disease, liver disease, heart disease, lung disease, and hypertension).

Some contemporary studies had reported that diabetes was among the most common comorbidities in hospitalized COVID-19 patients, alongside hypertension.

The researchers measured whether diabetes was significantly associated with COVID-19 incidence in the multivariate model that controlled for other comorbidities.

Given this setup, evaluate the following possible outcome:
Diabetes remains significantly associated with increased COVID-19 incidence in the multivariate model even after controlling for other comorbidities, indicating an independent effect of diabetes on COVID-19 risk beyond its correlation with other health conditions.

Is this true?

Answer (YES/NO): YES